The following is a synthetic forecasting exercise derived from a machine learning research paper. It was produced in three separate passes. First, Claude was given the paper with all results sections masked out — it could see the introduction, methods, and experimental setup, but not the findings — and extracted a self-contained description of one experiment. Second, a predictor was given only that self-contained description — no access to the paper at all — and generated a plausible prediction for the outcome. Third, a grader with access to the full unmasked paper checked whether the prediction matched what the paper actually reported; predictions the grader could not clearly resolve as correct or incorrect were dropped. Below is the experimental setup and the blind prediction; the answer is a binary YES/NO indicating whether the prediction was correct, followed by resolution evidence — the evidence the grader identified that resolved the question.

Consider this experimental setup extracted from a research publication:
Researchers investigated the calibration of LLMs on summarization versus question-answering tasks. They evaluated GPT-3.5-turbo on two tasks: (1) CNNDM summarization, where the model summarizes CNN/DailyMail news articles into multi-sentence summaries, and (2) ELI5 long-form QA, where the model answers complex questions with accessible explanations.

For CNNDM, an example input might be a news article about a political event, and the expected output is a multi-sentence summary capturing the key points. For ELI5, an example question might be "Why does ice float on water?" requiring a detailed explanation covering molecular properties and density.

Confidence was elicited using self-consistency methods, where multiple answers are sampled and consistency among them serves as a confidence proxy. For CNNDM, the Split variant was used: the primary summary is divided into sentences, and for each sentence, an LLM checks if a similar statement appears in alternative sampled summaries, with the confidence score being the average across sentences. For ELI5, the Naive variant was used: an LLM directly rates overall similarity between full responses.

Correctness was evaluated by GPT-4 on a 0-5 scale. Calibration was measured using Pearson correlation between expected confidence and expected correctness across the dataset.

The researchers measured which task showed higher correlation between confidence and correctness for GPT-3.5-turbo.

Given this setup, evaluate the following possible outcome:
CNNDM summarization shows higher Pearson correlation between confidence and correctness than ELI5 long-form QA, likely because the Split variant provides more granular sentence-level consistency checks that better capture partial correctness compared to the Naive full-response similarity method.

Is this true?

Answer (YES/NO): NO